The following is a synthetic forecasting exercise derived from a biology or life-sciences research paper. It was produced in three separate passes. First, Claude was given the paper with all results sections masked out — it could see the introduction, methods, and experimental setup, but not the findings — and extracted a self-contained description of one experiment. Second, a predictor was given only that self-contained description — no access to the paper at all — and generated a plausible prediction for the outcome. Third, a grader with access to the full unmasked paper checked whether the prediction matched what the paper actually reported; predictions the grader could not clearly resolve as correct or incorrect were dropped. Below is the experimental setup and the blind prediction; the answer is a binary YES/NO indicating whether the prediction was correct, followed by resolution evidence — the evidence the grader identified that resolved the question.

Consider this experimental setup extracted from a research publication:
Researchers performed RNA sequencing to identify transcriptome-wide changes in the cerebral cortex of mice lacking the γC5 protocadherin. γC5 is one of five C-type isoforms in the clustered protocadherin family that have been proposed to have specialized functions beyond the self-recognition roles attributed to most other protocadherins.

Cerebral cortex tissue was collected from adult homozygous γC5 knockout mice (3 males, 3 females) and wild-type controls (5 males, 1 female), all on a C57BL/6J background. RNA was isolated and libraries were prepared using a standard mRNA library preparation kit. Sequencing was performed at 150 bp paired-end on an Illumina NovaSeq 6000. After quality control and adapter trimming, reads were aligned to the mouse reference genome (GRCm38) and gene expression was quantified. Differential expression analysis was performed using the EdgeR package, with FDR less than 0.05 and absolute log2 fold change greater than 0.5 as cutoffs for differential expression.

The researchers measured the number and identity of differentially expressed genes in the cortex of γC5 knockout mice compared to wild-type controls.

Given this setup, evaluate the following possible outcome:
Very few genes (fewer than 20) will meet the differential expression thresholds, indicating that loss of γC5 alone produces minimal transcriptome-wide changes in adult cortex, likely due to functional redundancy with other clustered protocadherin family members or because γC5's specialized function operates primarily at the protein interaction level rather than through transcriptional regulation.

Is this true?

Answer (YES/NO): NO